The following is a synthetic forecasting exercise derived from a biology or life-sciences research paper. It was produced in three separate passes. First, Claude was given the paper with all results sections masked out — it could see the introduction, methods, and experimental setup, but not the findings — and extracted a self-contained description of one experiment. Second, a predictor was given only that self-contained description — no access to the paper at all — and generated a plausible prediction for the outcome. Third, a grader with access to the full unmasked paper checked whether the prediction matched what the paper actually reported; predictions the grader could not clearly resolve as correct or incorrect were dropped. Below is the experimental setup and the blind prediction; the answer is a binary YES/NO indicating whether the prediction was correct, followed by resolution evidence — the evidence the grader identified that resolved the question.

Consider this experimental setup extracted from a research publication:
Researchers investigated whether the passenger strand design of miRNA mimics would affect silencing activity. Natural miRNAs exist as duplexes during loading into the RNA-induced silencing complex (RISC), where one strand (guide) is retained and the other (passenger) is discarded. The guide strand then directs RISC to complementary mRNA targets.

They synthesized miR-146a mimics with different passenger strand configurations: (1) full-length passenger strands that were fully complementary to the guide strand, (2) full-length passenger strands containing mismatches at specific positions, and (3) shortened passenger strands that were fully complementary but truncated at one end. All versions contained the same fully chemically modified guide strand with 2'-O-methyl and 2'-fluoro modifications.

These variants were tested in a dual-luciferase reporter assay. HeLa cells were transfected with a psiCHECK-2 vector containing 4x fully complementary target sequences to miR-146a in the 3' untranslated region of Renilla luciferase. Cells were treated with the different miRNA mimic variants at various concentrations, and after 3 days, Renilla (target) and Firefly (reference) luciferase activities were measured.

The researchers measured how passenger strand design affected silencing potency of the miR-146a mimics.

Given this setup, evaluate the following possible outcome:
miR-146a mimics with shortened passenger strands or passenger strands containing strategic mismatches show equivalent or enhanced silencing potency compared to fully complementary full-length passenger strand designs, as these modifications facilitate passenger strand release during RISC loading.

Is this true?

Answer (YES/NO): YES